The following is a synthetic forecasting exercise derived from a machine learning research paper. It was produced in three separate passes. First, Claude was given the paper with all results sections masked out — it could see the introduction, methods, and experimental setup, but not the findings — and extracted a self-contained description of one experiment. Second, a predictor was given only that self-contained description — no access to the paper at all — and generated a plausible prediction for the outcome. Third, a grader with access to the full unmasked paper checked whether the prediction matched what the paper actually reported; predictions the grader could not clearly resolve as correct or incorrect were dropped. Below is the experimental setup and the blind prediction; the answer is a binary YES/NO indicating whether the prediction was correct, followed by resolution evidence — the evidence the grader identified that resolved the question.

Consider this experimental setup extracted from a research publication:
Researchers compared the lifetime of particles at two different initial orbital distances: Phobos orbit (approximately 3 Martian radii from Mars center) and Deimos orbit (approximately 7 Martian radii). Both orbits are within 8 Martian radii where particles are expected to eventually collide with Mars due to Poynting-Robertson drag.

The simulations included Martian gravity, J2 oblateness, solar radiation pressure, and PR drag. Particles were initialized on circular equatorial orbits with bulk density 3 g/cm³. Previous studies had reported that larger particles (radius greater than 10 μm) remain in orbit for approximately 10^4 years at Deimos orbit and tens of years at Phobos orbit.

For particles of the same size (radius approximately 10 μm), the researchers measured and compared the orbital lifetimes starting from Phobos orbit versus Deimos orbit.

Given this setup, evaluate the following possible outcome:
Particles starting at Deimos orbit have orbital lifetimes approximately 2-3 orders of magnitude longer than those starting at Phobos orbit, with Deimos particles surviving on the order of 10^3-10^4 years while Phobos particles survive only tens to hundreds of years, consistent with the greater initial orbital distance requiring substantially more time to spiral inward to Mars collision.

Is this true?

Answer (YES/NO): NO